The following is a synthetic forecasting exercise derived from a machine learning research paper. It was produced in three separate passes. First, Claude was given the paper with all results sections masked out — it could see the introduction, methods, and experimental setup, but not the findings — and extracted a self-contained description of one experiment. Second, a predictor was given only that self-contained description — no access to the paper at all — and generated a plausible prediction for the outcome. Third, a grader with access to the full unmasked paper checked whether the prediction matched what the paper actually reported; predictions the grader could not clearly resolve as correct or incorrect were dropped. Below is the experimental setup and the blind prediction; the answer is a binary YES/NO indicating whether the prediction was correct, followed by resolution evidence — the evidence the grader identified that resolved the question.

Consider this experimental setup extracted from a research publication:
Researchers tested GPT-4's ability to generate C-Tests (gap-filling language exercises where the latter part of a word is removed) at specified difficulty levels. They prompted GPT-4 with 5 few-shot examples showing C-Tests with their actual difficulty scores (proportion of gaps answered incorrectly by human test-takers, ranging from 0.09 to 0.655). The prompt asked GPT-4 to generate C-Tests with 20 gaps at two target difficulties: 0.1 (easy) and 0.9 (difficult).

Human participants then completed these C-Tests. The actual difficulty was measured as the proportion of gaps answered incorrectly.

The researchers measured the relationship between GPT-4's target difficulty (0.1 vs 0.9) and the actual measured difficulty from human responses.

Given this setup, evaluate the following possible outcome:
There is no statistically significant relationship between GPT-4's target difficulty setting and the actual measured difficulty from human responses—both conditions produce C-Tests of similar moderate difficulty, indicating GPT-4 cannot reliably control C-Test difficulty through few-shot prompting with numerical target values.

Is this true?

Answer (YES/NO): NO